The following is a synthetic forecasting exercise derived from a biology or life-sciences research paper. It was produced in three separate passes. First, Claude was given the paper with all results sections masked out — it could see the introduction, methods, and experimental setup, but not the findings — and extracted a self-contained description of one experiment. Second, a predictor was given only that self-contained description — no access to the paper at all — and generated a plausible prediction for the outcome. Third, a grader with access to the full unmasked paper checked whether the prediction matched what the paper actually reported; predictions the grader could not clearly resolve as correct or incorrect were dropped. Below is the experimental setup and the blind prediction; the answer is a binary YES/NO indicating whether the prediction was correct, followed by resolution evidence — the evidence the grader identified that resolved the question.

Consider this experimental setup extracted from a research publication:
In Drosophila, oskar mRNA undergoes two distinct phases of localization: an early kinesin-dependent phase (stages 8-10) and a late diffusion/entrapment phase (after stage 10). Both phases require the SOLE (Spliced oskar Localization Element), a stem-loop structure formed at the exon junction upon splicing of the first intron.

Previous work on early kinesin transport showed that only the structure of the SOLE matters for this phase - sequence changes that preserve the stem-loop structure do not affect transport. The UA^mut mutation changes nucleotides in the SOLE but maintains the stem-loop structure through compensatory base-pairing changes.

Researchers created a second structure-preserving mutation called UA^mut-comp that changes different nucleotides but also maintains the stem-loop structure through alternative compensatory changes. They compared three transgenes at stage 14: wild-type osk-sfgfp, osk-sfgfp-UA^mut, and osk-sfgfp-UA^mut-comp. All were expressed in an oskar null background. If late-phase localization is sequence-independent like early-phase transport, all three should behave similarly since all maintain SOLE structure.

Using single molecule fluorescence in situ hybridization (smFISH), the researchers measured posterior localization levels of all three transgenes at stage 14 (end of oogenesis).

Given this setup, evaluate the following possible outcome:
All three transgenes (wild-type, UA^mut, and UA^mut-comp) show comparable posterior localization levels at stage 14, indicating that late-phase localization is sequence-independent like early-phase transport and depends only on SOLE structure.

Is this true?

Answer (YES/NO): NO